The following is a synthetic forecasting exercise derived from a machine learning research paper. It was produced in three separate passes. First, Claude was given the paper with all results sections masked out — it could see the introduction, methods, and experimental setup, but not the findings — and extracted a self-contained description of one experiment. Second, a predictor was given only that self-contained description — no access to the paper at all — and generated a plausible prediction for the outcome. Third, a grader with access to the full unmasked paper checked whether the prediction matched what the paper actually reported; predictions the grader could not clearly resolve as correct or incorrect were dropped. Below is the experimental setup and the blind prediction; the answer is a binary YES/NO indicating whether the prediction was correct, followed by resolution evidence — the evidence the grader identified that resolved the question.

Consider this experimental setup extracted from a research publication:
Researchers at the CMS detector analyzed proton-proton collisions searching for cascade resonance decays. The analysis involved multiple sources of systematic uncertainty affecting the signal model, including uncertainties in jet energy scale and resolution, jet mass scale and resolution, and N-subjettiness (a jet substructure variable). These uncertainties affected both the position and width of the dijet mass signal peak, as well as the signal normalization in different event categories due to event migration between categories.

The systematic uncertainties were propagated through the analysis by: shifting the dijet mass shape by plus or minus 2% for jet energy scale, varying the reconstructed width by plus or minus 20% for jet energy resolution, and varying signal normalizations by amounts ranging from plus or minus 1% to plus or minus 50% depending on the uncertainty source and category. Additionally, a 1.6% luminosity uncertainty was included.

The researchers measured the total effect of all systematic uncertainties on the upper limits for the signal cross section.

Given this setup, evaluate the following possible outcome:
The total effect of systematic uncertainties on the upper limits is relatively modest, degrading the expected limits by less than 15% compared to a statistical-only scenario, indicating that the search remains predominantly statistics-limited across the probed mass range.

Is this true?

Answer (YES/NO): NO